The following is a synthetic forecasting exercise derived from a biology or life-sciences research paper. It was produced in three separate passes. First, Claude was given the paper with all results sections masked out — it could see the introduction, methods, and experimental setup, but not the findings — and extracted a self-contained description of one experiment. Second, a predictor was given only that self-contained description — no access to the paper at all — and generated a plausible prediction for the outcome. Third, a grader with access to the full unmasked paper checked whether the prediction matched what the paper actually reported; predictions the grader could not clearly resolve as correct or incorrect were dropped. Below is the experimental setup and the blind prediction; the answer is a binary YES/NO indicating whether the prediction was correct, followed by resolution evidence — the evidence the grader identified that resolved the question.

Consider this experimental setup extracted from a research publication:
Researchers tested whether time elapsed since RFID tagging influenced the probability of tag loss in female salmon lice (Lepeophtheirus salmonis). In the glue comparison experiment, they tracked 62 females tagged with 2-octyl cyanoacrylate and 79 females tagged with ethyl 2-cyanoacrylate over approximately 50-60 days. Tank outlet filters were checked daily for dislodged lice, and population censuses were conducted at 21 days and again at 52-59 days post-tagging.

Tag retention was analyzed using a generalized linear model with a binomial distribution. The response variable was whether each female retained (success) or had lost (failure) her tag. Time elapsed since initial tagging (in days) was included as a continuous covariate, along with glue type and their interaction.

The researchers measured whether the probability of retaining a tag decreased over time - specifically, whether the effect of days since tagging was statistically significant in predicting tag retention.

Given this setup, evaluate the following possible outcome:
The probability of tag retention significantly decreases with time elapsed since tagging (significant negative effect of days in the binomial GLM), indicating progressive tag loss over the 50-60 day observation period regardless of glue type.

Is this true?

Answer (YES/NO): NO